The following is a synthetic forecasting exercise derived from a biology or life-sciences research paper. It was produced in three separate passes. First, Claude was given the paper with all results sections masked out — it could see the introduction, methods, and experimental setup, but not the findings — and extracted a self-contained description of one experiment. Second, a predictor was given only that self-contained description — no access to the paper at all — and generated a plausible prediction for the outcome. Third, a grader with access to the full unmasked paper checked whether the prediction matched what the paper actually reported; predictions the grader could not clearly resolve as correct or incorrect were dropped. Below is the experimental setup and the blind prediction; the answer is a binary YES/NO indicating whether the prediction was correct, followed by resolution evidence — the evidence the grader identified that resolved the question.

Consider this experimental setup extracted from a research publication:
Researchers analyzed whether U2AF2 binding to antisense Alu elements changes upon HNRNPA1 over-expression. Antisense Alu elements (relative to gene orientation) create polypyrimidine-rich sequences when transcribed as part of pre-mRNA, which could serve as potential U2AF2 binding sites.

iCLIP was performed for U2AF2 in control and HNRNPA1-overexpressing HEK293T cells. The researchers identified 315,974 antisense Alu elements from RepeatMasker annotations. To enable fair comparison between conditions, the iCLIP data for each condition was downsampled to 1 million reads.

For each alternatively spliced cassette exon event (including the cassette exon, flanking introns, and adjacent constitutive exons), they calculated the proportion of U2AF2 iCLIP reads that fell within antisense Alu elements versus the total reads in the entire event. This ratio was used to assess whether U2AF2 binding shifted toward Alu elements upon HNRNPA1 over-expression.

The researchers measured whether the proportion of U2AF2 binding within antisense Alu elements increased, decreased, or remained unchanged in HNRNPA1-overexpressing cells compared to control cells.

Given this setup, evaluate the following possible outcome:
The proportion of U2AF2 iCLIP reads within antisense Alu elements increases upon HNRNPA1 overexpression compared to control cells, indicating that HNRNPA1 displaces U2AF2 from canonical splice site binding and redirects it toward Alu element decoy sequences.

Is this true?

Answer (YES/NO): YES